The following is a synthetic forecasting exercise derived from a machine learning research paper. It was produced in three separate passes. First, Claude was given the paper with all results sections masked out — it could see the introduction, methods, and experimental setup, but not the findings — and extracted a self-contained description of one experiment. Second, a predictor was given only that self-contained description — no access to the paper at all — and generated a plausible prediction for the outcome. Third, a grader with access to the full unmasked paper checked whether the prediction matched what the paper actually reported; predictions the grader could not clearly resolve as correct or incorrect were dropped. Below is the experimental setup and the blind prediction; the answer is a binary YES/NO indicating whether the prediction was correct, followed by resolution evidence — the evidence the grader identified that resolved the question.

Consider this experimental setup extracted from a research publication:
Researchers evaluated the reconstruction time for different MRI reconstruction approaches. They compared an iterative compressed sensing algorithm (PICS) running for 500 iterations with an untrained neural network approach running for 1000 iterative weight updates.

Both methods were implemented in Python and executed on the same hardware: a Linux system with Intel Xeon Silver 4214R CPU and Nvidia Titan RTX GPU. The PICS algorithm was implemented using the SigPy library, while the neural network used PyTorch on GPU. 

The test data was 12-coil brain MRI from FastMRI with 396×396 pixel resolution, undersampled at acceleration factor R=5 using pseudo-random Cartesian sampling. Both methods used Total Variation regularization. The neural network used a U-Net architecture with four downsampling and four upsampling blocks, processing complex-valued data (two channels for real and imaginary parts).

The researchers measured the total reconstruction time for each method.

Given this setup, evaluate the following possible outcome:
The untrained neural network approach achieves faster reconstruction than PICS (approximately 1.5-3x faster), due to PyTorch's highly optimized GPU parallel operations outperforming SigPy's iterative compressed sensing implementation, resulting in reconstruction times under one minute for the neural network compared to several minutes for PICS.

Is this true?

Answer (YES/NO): NO